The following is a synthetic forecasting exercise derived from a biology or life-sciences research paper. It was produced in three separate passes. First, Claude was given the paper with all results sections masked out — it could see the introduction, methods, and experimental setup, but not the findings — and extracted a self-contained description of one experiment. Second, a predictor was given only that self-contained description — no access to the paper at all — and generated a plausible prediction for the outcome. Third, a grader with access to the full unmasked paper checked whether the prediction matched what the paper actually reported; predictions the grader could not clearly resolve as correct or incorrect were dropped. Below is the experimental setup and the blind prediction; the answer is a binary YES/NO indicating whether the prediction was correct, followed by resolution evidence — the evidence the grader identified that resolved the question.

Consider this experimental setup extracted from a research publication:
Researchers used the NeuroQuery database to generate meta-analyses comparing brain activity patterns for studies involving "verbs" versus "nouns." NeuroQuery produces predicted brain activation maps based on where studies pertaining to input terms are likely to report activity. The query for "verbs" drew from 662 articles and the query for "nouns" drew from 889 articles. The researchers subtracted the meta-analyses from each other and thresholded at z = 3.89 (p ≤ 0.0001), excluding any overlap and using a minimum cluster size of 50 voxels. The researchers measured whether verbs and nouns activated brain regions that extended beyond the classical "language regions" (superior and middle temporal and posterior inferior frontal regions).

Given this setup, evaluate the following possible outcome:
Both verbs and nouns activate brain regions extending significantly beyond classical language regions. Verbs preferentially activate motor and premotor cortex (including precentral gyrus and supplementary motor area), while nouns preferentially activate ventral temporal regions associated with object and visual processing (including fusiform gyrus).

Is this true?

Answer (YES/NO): YES